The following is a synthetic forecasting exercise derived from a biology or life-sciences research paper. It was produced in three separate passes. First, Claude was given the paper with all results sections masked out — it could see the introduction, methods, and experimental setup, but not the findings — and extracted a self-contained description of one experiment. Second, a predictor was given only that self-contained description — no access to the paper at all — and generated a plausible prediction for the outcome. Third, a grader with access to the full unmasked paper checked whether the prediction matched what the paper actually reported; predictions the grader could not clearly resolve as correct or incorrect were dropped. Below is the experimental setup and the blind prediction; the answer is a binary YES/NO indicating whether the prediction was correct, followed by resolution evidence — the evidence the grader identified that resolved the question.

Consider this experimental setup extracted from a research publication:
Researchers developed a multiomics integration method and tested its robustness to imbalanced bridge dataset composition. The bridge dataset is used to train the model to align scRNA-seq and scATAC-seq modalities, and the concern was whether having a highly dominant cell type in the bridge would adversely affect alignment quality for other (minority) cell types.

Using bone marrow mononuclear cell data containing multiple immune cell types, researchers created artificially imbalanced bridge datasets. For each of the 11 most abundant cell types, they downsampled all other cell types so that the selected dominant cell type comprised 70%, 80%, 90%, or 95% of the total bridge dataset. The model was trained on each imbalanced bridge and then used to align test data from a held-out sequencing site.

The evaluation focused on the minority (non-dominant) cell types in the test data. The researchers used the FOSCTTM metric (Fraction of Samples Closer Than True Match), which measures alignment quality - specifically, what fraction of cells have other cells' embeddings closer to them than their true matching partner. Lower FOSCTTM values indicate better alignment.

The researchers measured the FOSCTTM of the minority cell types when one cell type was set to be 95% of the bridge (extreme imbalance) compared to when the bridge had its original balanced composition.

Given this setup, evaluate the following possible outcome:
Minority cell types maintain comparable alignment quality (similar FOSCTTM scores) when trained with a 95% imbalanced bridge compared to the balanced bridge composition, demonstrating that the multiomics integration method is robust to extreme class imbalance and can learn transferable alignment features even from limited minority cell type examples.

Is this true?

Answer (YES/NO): NO